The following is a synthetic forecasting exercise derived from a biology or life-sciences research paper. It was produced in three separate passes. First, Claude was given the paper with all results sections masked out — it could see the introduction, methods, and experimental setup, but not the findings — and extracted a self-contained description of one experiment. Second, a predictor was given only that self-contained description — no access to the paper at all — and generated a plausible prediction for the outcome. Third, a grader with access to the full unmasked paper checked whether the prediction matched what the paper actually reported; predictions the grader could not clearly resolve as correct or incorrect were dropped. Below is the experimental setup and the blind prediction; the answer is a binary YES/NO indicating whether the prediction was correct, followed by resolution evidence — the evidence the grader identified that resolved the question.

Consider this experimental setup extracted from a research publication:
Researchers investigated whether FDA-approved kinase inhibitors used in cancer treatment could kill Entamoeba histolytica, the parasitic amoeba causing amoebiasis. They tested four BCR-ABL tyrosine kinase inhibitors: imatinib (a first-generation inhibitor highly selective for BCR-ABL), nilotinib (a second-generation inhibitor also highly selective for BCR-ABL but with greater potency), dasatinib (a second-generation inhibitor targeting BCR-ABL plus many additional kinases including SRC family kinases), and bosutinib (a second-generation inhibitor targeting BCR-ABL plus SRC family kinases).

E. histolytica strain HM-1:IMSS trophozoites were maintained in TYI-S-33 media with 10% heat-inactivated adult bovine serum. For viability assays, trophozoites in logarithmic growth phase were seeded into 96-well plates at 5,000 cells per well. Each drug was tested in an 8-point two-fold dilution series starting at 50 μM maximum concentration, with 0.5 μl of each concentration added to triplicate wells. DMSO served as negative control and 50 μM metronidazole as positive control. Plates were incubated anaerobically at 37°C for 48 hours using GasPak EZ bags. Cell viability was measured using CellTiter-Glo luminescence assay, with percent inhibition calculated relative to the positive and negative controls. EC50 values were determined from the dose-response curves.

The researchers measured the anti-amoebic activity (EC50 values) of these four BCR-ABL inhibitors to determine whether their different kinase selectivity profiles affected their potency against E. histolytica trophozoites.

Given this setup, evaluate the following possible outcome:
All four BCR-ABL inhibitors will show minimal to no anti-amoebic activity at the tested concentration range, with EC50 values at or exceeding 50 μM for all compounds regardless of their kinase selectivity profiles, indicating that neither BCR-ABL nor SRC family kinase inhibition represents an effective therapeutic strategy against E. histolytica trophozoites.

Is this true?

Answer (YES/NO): NO